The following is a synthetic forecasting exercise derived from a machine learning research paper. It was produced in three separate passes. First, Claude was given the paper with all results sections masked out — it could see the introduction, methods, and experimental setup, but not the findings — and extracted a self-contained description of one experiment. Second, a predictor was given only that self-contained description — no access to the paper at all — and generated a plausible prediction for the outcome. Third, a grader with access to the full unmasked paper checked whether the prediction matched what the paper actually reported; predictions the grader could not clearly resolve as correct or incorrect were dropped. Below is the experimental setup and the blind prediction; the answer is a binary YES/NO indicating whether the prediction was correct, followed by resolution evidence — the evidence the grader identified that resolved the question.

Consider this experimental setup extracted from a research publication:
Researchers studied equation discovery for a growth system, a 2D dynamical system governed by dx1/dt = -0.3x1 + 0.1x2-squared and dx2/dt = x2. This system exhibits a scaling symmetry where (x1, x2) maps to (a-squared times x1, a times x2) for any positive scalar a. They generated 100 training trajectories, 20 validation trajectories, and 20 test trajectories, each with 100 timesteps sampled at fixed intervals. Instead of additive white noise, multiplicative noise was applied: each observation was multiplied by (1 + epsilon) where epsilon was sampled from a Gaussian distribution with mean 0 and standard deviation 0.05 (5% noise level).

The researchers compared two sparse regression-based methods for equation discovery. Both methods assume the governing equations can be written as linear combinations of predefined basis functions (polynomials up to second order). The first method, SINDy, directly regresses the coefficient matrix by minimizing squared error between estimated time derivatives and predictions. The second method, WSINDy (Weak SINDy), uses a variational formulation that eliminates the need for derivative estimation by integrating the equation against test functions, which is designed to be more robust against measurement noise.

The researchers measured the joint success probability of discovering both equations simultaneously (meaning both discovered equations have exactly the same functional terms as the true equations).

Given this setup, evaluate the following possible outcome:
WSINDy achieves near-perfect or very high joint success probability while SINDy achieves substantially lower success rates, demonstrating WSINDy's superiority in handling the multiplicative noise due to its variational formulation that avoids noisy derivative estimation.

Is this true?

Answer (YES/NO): NO